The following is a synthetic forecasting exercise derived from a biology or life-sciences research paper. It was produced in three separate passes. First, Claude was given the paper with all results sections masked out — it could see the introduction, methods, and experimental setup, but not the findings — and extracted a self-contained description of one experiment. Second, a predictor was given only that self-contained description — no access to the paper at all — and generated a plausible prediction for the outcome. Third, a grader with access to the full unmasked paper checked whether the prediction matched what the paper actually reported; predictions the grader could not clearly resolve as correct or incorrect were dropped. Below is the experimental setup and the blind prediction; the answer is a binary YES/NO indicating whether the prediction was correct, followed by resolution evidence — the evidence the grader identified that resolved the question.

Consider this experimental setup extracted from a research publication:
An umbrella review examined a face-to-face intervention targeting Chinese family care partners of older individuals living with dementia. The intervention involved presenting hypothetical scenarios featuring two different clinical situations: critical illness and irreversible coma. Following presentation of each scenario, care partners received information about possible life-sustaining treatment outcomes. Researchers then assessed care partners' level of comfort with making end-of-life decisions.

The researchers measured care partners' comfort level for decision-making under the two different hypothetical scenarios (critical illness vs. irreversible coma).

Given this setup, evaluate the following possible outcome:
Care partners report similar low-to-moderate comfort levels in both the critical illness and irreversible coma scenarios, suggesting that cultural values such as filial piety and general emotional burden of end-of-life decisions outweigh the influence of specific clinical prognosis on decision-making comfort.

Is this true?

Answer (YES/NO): NO